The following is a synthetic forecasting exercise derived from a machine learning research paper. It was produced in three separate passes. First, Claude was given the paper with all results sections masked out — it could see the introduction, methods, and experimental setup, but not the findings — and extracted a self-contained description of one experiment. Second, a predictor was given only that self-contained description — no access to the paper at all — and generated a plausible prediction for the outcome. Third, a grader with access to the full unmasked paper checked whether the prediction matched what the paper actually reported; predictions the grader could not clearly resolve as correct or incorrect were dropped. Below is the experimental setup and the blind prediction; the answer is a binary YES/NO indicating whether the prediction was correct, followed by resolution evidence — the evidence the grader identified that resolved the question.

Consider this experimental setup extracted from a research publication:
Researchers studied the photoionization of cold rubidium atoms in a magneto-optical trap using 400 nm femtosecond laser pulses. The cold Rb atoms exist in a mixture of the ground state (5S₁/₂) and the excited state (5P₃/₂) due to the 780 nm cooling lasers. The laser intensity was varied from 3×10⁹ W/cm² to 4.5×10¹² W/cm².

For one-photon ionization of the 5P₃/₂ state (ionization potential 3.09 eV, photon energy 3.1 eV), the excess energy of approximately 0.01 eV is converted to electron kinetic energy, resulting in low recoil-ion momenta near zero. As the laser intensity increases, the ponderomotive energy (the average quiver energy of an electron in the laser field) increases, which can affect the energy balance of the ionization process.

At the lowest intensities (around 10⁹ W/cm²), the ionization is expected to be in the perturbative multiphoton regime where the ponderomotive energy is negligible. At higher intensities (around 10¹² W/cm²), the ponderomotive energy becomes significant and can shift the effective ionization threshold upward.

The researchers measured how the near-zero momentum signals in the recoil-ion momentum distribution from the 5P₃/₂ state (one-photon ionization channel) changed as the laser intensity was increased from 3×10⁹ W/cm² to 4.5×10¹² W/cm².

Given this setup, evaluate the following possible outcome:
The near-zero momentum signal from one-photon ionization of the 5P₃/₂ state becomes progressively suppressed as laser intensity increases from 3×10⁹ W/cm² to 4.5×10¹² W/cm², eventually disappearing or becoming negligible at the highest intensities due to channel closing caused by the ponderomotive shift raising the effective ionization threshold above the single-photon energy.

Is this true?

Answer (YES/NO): NO